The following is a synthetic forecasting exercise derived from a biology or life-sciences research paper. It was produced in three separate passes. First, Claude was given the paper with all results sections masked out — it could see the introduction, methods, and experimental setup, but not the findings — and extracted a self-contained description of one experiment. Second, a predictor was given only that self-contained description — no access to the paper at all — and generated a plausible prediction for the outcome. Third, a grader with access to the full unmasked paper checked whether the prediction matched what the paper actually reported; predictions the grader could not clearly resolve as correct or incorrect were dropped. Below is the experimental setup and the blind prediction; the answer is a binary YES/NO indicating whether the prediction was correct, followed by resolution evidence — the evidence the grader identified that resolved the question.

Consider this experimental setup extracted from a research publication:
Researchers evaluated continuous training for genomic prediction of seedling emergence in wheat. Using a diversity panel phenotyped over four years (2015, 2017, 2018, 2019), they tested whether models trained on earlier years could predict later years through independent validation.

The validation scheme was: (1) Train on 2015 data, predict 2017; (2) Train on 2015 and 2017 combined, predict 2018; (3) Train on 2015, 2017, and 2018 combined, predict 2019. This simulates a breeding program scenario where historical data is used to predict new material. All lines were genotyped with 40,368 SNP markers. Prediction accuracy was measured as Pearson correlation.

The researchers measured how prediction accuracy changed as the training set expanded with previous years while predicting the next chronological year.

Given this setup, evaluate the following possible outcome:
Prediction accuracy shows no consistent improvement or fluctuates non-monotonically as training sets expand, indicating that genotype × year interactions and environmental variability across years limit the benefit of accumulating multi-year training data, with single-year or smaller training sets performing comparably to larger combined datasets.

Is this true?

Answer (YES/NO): YES